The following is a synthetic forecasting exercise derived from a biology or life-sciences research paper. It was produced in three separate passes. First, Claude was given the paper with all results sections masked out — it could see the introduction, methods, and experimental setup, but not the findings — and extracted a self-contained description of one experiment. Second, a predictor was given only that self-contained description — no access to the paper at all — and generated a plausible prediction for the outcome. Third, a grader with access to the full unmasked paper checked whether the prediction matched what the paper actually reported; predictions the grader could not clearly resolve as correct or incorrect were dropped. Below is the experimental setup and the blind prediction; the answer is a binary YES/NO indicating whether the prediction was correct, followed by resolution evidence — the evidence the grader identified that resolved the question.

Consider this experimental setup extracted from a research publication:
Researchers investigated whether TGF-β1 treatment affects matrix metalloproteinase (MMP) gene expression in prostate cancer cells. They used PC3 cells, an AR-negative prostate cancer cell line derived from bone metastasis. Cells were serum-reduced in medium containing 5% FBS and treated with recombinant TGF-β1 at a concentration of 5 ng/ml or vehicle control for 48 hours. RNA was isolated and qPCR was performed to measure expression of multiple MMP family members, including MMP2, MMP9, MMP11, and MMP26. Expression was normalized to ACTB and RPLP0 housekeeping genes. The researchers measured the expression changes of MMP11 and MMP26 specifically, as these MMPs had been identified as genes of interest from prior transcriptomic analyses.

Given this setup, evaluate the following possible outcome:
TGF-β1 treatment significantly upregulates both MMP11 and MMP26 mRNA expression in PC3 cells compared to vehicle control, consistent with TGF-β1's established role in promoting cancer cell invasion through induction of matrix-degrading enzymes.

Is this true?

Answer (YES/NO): NO